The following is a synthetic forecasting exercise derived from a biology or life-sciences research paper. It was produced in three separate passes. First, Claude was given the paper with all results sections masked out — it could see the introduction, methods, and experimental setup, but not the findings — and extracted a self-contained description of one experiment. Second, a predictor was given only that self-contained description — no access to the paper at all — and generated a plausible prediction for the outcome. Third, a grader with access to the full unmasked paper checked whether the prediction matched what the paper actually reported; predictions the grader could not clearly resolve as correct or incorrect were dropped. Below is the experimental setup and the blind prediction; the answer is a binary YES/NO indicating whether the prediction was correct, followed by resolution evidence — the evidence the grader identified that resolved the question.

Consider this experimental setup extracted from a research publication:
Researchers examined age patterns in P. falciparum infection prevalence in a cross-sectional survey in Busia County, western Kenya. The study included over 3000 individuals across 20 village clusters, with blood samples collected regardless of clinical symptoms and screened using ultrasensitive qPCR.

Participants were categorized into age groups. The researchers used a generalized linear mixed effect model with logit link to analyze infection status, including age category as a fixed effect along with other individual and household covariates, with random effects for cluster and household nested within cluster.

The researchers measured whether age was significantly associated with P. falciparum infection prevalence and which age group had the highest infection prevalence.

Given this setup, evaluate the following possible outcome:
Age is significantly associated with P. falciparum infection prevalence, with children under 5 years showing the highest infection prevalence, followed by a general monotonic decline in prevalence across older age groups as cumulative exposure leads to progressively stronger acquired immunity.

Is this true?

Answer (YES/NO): NO